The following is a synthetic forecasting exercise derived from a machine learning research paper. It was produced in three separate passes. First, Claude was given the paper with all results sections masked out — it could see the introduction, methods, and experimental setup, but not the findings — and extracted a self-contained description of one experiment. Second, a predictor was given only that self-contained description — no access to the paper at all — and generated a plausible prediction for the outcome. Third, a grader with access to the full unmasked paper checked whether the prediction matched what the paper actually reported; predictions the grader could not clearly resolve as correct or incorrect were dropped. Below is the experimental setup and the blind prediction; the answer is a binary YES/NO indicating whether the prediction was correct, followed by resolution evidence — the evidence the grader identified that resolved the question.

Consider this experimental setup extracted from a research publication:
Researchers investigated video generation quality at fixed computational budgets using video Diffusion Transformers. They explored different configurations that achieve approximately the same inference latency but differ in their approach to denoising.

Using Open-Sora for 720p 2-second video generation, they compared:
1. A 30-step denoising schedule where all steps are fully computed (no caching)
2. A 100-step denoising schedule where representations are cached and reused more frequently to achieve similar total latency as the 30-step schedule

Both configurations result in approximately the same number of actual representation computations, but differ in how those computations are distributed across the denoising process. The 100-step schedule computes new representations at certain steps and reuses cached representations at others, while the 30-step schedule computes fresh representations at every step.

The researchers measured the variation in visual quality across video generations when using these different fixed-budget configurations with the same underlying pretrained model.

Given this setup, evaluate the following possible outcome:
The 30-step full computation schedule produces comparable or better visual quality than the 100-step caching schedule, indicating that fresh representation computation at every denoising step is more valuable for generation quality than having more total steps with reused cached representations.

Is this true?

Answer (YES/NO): NO